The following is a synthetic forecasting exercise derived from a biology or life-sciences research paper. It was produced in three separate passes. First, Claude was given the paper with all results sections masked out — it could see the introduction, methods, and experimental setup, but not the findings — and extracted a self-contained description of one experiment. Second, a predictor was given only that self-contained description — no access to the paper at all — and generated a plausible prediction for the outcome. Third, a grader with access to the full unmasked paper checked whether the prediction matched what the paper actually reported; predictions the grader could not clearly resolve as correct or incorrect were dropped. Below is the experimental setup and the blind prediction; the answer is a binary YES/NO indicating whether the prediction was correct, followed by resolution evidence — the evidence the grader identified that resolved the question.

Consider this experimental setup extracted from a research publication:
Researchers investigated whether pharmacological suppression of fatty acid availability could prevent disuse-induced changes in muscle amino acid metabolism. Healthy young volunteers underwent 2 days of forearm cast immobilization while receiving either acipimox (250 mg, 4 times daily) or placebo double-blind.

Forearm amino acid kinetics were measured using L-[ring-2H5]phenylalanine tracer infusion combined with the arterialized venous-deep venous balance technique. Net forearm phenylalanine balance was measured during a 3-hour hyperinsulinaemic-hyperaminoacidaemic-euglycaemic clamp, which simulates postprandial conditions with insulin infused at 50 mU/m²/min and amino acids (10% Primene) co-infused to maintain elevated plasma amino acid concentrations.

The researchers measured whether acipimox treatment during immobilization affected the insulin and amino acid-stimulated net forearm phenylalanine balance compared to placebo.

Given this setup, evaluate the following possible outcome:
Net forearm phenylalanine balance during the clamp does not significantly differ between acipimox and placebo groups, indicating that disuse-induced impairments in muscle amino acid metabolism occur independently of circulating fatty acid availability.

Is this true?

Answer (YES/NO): YES